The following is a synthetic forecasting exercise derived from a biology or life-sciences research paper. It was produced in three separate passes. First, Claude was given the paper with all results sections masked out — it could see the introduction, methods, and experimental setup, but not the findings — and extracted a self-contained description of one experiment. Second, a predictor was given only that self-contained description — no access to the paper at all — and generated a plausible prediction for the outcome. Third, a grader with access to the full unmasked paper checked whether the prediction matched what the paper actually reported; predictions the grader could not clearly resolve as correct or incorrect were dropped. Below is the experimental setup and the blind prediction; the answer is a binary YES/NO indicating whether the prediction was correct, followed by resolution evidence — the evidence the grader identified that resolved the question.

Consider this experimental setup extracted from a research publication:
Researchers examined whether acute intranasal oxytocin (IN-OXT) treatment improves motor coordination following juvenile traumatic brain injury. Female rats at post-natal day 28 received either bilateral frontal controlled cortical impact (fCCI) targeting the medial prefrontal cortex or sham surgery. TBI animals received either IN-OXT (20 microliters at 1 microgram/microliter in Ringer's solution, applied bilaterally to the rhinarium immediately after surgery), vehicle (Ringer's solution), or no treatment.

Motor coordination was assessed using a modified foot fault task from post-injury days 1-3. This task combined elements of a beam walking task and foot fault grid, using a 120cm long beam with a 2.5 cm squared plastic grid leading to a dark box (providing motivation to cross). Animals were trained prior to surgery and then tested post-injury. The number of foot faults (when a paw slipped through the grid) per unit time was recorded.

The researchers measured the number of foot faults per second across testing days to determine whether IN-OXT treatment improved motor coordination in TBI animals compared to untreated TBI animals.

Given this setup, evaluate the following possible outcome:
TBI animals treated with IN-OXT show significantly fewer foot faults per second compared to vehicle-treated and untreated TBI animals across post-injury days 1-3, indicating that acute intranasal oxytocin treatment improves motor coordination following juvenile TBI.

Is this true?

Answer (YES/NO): NO